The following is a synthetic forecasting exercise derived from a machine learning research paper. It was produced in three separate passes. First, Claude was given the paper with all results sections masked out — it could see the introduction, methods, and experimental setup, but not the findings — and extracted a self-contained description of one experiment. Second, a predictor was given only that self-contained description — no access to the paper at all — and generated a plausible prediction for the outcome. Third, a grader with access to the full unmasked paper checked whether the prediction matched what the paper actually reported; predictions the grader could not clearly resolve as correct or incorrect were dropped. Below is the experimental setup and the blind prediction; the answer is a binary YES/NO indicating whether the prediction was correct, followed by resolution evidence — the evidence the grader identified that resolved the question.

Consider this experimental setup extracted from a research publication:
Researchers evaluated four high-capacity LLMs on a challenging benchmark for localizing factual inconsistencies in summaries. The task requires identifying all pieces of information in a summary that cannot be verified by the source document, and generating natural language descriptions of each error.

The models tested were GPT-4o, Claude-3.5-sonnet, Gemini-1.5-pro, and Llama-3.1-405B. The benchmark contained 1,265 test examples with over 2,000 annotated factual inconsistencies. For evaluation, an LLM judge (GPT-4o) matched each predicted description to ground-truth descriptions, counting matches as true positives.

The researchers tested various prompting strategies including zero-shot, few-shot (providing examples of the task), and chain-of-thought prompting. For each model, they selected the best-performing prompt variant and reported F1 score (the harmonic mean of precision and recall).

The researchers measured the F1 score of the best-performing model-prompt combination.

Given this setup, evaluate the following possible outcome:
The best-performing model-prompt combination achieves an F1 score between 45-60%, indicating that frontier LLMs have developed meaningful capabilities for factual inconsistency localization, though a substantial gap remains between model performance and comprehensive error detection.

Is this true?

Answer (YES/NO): NO